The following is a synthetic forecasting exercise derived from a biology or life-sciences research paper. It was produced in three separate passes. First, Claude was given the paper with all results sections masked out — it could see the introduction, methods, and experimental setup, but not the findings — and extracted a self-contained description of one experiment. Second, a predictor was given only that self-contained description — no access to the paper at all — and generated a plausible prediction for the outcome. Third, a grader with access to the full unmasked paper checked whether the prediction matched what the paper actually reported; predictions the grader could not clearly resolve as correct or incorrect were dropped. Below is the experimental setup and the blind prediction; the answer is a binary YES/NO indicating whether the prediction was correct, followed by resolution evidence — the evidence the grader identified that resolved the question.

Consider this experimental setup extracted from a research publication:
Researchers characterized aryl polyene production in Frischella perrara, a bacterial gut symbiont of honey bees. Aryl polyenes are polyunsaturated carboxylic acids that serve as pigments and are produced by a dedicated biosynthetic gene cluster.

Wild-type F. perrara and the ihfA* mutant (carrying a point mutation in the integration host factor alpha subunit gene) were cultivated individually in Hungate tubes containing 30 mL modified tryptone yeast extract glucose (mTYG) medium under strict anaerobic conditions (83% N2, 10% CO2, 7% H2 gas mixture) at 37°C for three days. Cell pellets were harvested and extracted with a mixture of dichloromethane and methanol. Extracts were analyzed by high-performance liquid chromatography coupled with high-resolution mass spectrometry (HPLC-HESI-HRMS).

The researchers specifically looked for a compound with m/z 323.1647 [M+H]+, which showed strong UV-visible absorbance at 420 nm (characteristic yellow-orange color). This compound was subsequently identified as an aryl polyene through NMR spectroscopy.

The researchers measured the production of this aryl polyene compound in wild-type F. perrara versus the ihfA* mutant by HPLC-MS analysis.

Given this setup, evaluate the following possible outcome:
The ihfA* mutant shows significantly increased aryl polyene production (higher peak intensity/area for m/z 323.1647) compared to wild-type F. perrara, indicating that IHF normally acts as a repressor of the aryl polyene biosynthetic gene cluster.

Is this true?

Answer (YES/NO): NO